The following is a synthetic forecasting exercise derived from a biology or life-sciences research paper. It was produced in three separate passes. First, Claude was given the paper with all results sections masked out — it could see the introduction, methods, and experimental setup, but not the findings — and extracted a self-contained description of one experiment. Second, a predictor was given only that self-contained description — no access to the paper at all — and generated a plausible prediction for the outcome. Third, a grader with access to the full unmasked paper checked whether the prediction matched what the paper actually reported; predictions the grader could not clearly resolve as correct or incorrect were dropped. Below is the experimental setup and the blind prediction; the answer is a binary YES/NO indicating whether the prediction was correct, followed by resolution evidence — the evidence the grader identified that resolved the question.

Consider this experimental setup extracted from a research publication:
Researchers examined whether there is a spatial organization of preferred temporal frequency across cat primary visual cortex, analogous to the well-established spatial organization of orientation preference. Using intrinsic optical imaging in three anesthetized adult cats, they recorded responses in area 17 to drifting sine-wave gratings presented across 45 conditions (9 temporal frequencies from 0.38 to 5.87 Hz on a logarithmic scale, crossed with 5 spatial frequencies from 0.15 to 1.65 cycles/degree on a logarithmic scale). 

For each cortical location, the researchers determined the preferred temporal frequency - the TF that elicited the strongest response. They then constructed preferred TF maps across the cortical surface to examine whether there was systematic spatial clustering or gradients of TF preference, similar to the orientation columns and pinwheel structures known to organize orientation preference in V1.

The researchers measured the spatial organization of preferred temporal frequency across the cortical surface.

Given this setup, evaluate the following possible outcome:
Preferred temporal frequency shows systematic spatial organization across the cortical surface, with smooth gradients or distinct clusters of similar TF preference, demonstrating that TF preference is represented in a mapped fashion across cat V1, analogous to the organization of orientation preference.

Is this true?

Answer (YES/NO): NO